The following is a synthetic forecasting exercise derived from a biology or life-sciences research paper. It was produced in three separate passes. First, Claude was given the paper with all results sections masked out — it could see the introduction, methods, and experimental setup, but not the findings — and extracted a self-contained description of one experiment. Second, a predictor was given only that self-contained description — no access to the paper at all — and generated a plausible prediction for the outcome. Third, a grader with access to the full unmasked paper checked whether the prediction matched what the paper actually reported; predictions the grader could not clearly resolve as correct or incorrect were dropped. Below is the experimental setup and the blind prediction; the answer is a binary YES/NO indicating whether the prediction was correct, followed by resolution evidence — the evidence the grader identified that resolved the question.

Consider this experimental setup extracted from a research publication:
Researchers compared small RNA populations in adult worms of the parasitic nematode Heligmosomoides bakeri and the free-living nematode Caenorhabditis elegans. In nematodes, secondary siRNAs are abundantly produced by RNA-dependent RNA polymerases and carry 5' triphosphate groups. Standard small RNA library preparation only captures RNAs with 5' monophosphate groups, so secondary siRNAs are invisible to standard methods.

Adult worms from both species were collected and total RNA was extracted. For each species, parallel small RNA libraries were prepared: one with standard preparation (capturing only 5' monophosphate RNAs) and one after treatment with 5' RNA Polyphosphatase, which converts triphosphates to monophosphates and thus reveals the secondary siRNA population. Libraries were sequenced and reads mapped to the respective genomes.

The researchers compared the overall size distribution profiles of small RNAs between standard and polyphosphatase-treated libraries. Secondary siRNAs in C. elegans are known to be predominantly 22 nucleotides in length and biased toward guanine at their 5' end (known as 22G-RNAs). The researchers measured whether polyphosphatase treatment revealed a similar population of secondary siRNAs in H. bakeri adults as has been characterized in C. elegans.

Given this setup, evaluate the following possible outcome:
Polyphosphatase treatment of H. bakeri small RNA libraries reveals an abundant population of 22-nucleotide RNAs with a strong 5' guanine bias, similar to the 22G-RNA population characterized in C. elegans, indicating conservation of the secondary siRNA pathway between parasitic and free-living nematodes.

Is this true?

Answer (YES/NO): NO